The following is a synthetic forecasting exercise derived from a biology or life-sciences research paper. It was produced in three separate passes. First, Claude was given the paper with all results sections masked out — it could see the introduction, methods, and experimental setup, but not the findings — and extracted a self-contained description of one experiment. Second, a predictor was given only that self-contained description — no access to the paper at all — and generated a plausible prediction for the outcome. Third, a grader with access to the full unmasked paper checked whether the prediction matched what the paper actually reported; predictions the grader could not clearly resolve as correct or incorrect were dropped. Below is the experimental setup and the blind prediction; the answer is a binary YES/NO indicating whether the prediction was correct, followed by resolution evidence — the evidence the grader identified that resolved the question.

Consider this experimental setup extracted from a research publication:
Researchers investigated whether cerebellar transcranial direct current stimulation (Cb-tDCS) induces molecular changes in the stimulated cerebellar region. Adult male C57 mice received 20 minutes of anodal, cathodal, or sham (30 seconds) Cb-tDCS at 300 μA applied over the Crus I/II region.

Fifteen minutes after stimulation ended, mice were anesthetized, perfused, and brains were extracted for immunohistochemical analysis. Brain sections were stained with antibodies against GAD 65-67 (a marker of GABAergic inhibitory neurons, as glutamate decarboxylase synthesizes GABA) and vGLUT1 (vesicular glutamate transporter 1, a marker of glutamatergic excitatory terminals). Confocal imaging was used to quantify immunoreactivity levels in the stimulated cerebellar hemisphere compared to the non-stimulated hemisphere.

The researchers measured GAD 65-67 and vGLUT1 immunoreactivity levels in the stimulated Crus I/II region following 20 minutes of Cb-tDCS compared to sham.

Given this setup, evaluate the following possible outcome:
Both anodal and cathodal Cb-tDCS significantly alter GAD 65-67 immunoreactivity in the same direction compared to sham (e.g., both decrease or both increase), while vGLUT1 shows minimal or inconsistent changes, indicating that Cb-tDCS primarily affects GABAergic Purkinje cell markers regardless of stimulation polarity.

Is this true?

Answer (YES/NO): NO